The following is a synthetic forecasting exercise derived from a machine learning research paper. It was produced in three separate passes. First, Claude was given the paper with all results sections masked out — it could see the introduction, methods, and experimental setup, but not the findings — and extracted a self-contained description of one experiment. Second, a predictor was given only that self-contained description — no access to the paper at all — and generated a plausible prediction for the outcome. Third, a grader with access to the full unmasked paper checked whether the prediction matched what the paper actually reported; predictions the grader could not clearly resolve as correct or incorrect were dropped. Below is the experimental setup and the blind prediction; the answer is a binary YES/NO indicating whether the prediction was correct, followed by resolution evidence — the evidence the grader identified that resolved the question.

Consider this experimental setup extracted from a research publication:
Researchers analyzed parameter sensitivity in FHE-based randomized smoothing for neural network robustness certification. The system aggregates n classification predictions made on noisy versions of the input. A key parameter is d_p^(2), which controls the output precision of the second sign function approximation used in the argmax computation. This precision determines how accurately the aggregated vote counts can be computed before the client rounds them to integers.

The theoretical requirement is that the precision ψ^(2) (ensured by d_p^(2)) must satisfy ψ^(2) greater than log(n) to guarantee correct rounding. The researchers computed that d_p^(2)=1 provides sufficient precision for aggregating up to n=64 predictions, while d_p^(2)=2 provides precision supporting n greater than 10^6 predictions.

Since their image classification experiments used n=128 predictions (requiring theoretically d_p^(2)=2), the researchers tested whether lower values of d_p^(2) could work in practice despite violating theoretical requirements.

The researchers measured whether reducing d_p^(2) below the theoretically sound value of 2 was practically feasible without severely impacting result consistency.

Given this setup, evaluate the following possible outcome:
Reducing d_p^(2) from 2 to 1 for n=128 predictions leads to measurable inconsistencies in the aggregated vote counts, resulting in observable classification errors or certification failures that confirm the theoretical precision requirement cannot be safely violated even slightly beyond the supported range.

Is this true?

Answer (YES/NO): NO